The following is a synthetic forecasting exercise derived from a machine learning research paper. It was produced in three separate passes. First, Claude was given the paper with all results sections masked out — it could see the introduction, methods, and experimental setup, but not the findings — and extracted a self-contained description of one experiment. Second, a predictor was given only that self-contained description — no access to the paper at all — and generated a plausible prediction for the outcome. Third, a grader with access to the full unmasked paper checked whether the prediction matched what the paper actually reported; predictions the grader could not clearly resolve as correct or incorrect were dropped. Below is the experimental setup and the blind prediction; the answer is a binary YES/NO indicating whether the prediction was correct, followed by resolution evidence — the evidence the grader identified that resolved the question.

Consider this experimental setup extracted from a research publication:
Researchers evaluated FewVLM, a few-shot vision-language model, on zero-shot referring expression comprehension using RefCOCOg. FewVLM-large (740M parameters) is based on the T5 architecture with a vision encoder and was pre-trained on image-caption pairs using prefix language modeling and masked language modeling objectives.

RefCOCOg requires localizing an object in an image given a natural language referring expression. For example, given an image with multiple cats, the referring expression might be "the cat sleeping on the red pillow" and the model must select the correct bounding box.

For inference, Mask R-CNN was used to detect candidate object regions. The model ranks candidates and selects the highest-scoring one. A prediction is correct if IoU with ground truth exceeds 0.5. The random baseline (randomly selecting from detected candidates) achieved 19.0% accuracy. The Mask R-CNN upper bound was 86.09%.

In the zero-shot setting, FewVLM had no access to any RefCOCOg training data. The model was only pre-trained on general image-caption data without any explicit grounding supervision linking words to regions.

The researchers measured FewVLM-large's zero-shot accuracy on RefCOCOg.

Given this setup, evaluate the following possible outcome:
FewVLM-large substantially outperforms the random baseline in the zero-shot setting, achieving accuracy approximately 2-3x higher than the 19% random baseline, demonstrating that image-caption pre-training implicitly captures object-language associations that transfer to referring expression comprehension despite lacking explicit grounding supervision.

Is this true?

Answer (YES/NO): NO